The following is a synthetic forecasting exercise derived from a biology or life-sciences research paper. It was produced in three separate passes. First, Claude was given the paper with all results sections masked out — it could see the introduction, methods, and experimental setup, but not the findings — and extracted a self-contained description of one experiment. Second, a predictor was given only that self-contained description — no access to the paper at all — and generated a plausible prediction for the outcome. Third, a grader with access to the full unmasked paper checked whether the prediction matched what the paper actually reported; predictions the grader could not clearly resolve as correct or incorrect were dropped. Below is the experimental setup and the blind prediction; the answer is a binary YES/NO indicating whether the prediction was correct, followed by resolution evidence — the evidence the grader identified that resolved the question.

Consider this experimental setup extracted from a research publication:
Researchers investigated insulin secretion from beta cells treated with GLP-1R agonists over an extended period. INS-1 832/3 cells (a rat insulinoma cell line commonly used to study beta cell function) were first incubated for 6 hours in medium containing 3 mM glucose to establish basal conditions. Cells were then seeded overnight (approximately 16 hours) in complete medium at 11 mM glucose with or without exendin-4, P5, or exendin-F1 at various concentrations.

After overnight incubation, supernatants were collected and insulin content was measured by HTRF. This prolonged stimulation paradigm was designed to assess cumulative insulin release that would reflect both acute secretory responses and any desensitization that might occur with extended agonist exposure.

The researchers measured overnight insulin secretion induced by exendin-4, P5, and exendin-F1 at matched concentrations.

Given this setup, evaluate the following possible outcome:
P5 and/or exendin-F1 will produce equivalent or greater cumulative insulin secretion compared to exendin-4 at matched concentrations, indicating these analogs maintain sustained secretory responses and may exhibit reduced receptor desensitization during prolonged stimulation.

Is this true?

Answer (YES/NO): YES